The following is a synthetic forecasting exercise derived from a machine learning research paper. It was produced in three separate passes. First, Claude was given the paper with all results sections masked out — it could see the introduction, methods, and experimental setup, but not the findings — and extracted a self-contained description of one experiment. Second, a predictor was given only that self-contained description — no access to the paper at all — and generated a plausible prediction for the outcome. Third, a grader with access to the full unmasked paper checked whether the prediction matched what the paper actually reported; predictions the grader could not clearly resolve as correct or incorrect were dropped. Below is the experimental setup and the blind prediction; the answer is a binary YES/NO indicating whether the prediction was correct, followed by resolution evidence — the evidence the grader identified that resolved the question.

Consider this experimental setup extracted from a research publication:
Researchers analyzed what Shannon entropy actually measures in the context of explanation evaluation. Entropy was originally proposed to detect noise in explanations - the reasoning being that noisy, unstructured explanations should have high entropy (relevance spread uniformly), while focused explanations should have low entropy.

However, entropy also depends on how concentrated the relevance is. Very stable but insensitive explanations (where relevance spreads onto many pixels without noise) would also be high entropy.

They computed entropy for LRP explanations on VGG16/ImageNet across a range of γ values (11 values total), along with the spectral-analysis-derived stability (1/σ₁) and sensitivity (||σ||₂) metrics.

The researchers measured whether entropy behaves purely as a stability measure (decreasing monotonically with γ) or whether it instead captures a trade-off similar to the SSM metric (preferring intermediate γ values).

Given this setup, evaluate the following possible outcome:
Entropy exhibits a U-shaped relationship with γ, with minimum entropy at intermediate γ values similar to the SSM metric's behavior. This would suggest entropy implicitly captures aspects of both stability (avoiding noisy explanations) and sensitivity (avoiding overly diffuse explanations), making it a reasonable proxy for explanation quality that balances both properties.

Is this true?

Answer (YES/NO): YES